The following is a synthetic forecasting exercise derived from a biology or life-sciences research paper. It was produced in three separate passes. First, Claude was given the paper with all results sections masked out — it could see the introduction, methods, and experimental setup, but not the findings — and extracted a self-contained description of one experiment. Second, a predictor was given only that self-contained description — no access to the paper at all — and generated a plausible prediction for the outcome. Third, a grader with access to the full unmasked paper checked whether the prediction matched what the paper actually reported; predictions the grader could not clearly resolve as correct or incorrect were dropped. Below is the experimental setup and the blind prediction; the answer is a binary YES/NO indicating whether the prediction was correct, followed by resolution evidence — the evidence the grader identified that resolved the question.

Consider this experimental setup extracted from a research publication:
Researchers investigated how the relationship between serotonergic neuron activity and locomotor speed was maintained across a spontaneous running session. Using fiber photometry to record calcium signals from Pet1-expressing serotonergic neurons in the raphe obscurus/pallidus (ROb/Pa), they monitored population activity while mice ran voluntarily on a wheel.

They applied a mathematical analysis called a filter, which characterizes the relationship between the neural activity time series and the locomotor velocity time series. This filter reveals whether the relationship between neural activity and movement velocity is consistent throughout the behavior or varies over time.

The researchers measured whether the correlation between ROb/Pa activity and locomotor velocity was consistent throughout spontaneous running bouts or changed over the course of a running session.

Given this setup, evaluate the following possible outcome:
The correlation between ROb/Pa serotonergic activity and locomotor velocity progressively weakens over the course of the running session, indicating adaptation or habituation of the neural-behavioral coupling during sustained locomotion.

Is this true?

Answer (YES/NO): NO